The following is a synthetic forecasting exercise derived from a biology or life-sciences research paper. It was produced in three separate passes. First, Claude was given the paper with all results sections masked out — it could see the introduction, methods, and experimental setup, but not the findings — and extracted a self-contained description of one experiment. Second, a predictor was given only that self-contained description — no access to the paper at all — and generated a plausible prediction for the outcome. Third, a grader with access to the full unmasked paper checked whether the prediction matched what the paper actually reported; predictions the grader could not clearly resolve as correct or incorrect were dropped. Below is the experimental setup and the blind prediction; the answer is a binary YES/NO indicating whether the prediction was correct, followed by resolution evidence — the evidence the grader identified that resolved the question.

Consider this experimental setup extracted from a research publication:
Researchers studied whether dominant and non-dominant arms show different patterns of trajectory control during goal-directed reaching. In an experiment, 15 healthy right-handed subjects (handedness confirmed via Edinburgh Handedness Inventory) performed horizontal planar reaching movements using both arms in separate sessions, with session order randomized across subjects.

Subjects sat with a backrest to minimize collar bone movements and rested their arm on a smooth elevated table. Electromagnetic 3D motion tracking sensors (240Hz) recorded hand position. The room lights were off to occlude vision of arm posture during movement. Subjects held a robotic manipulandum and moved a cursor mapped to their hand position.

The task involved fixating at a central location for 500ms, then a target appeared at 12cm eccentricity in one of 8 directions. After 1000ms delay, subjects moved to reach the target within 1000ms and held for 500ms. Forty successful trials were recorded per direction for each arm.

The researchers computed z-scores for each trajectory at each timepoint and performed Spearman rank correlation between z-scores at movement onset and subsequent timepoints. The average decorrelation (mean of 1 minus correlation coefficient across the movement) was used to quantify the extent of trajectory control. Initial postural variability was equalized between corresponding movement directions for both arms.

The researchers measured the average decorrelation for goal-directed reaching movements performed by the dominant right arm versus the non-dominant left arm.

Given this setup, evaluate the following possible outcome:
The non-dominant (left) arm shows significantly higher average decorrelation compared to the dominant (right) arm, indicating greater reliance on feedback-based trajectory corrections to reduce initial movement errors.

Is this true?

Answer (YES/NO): NO